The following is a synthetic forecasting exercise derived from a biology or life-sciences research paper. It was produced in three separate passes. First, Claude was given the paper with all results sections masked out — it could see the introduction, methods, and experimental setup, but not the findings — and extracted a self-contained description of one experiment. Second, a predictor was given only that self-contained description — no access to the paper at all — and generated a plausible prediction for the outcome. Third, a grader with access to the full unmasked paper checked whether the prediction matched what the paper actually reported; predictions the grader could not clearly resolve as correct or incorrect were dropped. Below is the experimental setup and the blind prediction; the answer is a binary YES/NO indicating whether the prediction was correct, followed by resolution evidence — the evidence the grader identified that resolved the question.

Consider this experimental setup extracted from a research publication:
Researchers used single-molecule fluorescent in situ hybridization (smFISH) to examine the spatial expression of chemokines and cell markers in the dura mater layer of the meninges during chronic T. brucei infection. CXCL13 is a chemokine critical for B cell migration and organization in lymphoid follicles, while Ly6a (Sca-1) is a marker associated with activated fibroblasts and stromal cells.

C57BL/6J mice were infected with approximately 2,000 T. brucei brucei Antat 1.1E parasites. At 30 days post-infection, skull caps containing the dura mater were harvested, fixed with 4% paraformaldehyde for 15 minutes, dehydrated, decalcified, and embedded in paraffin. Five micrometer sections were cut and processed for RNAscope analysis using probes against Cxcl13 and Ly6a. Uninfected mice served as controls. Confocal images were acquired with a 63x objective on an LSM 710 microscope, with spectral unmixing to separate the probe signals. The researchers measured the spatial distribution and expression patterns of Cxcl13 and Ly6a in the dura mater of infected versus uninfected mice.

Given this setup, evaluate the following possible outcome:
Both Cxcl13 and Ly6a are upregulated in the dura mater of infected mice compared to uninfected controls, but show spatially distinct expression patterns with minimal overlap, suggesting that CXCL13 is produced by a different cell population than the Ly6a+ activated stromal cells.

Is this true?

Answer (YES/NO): NO